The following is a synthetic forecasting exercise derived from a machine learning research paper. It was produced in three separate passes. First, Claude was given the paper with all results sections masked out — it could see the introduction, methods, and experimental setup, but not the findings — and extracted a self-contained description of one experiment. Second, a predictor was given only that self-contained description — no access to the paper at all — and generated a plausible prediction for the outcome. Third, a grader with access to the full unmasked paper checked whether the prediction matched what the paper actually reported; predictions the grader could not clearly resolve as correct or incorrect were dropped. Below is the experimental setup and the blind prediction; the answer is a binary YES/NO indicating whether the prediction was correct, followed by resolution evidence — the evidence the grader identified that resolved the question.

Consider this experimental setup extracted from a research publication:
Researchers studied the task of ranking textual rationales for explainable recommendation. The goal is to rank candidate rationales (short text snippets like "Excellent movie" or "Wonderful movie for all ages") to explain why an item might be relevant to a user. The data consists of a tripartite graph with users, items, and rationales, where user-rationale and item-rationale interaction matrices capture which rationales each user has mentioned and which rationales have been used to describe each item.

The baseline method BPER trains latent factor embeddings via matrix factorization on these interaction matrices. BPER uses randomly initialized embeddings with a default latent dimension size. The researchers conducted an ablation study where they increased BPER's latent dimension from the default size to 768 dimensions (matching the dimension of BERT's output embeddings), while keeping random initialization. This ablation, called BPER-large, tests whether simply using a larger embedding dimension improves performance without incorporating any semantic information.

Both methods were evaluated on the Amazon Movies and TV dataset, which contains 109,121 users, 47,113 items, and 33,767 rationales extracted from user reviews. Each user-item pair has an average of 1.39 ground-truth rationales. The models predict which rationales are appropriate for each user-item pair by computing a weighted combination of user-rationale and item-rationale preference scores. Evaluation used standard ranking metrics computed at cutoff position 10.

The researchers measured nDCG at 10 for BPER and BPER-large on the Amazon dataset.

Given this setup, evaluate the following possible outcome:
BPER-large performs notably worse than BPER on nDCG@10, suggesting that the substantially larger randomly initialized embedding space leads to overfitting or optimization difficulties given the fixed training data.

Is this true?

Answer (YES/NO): NO